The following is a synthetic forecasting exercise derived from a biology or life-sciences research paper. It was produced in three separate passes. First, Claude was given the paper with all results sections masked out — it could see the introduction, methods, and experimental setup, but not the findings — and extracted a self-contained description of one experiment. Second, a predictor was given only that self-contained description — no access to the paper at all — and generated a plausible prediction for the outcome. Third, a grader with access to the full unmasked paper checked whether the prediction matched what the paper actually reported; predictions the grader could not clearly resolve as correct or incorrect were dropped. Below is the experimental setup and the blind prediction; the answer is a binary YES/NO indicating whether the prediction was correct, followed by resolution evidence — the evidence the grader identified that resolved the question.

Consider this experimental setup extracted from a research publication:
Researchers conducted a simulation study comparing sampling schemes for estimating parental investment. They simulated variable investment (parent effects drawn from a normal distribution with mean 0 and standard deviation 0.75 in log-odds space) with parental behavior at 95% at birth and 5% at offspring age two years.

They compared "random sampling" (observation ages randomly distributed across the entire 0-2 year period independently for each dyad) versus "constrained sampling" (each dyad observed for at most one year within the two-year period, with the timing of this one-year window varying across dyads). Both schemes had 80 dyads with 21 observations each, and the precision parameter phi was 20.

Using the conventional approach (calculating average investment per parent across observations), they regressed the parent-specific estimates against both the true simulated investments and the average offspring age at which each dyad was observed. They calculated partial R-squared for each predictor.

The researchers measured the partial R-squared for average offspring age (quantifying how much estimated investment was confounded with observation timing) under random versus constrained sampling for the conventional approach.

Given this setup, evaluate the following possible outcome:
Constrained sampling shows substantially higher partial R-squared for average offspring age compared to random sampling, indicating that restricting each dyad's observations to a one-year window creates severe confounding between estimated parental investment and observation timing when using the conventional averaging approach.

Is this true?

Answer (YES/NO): YES